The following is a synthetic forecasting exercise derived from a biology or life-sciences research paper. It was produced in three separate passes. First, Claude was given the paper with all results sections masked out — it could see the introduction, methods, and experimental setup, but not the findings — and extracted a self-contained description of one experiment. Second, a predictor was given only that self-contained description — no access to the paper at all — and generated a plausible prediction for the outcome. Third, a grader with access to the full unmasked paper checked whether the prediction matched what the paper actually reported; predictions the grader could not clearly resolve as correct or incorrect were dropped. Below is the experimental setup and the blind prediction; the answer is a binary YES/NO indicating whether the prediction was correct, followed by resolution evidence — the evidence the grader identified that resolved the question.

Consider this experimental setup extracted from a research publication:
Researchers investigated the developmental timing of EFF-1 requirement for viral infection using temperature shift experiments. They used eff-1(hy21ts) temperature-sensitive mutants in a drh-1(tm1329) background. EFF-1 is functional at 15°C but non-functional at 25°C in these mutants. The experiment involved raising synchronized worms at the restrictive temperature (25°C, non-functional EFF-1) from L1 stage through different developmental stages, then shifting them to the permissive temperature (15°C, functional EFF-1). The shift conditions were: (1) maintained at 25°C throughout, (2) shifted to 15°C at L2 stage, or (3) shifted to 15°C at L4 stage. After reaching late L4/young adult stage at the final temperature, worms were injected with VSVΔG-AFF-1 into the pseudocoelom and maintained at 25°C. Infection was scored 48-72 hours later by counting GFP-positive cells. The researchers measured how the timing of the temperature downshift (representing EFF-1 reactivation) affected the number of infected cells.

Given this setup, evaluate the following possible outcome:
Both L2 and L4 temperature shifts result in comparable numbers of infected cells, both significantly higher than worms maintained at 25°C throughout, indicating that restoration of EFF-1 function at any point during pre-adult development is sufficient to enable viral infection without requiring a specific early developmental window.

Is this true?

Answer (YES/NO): NO